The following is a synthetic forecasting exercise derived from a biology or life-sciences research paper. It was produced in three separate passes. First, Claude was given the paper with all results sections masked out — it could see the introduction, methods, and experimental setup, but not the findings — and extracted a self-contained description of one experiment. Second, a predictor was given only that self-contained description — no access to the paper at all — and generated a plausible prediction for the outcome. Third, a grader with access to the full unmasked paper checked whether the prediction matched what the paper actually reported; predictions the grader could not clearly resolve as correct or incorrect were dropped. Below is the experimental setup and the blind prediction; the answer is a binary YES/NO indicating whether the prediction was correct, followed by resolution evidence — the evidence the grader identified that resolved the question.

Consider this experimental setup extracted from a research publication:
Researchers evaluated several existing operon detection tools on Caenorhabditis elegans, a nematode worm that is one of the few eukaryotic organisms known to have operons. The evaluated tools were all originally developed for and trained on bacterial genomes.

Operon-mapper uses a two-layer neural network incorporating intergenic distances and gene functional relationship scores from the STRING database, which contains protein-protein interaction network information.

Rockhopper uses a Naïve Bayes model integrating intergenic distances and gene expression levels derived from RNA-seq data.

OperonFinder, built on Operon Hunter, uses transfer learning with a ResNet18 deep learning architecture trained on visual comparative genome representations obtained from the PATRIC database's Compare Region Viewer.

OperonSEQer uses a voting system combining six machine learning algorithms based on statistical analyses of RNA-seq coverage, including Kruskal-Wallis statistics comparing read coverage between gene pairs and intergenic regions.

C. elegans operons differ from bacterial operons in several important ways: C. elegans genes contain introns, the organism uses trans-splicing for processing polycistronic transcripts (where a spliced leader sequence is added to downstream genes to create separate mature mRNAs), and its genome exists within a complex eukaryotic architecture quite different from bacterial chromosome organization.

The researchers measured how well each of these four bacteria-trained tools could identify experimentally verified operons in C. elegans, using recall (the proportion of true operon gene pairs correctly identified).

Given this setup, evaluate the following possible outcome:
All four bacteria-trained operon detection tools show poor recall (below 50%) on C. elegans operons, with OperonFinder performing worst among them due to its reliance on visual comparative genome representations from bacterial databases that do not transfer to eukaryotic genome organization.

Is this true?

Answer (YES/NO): NO